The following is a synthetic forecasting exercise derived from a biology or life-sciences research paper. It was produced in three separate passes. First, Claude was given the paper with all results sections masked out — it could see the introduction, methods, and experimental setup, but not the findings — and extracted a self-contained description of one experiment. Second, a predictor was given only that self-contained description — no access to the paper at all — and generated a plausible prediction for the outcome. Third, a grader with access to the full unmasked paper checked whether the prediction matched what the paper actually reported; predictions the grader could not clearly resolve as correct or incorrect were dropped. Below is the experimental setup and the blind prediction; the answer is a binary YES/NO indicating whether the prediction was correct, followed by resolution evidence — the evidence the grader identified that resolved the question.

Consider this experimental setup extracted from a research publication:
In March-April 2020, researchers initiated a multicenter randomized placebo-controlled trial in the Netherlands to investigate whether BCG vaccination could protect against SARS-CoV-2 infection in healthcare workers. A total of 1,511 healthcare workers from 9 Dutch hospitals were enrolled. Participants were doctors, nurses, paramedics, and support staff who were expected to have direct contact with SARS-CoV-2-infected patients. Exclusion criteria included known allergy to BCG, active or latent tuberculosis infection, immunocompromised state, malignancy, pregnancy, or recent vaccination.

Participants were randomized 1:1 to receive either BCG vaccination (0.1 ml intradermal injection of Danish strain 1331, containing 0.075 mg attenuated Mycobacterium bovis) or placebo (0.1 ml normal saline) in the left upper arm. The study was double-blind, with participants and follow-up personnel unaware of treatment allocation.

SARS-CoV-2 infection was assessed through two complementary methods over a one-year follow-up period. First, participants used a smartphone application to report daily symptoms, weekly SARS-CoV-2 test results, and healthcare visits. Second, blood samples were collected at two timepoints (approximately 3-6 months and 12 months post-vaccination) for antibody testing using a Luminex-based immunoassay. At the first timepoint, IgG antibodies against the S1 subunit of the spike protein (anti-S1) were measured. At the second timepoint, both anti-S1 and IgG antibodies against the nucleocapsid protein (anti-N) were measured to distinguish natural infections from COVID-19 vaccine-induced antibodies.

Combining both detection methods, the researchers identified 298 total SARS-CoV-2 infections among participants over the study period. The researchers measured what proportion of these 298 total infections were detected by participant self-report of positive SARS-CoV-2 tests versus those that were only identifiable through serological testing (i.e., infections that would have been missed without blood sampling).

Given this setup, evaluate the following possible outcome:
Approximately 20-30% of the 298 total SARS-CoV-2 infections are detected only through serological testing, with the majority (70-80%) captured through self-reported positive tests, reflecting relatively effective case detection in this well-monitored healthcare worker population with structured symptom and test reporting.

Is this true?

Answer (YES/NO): YES